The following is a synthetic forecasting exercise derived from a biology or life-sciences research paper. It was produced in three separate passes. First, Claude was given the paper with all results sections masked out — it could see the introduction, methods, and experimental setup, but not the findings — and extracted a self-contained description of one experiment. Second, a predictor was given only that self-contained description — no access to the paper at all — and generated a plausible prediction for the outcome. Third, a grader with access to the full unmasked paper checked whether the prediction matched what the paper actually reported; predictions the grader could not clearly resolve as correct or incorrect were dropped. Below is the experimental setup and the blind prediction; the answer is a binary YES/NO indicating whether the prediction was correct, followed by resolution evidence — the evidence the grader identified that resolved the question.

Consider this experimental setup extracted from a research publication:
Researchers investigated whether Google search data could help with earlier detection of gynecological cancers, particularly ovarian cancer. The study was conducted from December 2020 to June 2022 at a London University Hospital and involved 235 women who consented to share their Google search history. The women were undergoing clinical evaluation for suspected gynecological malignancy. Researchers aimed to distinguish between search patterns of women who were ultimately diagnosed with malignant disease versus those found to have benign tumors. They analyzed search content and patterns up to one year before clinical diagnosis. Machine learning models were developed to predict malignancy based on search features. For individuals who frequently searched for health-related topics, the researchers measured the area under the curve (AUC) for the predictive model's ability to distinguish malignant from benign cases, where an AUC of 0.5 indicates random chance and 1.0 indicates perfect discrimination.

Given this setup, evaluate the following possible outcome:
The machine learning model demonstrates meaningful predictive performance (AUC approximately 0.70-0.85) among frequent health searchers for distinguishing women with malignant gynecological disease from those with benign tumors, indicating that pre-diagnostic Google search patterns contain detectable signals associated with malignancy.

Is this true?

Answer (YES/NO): YES